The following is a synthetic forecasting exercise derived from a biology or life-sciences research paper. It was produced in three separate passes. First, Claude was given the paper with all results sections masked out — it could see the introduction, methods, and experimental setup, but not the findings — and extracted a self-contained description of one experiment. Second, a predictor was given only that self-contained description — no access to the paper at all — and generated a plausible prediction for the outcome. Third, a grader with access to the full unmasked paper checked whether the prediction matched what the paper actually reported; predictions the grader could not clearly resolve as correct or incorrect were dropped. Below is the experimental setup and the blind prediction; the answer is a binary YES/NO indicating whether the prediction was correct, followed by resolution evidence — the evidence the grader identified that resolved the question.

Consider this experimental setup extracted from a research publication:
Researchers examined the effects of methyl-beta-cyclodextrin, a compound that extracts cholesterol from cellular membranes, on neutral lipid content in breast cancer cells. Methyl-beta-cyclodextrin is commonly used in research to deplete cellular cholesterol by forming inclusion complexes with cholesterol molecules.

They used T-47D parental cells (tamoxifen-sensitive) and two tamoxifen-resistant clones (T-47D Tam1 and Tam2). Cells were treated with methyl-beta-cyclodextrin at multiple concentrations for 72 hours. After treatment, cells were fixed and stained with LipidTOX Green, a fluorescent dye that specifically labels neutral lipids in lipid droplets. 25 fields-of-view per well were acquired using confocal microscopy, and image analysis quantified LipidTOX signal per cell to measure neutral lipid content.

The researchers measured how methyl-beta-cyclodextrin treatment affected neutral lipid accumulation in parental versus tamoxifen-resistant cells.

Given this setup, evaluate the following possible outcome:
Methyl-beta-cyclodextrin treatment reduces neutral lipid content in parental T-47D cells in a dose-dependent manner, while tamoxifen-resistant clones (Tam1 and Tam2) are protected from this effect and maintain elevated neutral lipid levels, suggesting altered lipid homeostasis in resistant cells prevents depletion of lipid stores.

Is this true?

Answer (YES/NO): NO